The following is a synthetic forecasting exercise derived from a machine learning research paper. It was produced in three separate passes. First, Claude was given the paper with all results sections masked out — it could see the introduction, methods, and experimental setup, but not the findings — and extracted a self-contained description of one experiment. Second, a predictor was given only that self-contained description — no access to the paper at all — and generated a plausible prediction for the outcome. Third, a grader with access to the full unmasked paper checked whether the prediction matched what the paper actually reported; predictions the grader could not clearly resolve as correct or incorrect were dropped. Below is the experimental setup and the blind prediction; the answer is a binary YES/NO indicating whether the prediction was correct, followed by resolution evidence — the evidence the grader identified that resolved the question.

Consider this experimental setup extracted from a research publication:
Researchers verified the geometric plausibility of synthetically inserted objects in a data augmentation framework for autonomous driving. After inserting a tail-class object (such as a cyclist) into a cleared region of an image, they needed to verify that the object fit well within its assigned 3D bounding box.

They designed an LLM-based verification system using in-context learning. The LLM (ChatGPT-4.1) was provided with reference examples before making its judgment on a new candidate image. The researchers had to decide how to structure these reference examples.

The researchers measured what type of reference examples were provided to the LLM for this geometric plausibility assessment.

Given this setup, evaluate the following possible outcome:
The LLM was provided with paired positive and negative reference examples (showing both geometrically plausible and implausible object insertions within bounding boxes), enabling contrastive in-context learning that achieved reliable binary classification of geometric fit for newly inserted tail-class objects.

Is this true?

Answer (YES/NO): YES